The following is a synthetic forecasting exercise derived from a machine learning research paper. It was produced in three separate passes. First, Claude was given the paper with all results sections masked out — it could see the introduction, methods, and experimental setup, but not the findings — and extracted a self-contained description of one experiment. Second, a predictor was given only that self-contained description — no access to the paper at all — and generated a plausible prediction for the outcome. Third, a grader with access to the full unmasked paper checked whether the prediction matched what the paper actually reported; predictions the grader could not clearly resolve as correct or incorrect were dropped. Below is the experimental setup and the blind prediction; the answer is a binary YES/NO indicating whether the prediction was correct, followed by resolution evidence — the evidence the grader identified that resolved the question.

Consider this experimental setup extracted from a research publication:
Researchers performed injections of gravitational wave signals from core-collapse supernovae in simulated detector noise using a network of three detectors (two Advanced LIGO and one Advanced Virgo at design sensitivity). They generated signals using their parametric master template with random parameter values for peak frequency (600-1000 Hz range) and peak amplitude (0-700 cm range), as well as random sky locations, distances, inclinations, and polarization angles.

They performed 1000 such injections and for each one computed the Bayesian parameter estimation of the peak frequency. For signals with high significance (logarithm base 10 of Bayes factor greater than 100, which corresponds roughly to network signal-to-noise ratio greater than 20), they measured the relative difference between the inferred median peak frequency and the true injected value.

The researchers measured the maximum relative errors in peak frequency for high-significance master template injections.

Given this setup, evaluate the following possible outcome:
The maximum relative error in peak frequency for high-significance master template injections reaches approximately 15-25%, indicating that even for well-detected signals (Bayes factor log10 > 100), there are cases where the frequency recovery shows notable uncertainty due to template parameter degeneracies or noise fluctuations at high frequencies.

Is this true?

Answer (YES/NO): NO